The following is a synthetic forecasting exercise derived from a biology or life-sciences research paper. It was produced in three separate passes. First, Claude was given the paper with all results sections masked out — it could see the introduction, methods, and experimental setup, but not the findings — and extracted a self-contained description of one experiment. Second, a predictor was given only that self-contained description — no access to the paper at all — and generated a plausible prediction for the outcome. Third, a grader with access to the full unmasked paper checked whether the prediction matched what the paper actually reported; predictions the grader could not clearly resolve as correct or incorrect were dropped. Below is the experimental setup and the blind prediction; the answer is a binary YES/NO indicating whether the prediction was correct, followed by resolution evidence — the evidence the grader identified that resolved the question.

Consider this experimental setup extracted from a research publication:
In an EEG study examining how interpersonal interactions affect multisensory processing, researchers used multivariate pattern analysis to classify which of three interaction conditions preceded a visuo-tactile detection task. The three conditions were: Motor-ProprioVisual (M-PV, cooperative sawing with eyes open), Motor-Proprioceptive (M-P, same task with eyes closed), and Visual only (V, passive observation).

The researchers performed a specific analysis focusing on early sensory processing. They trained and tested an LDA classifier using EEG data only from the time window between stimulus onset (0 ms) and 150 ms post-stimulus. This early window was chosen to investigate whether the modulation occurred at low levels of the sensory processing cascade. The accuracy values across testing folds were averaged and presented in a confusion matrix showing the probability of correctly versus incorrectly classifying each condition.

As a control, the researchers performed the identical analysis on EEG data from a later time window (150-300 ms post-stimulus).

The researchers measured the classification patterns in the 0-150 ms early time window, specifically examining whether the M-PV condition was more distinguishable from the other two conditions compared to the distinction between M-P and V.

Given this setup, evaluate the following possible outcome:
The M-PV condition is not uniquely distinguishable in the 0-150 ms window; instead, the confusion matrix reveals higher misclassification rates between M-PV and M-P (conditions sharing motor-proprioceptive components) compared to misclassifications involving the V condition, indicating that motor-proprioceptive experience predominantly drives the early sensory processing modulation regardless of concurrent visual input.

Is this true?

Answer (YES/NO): NO